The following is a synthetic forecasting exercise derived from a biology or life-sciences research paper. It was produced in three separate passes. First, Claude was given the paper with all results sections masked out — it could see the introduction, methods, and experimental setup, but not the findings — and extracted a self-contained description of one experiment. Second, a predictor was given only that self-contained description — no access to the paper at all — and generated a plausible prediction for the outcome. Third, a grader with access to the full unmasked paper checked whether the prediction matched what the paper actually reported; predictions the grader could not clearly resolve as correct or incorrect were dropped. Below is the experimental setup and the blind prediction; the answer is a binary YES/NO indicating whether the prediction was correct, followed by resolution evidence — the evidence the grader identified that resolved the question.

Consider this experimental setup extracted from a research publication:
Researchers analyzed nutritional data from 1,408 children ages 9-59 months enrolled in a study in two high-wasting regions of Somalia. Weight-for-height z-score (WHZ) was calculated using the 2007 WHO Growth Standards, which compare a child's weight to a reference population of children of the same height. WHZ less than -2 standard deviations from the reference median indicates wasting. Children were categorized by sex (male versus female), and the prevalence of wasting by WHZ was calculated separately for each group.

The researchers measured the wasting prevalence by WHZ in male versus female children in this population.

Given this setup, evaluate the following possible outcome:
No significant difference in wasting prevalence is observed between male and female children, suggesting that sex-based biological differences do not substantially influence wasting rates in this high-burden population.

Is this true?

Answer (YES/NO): NO